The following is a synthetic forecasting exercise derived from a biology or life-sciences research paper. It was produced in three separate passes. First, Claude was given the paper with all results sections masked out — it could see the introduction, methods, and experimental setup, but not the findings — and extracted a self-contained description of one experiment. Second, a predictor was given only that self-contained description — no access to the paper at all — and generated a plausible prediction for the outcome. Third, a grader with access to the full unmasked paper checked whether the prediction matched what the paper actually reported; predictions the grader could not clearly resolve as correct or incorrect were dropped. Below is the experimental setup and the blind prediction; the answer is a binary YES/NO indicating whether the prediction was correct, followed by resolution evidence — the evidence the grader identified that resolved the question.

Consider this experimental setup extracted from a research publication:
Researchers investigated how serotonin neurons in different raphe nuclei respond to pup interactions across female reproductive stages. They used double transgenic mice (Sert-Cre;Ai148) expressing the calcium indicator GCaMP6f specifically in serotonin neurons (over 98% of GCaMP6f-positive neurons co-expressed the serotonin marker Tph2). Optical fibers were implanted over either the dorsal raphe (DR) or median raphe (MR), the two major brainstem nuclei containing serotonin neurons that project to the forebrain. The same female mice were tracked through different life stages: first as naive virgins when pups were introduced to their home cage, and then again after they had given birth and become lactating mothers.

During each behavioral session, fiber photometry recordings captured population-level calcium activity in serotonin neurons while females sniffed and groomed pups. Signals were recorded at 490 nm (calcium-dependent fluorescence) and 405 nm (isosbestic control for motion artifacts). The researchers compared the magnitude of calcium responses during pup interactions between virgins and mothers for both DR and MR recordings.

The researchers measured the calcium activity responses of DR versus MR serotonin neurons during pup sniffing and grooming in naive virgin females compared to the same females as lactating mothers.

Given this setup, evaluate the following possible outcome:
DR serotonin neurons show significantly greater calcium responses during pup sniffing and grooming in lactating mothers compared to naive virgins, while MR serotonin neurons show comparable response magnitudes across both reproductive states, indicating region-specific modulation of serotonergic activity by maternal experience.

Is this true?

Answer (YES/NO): NO